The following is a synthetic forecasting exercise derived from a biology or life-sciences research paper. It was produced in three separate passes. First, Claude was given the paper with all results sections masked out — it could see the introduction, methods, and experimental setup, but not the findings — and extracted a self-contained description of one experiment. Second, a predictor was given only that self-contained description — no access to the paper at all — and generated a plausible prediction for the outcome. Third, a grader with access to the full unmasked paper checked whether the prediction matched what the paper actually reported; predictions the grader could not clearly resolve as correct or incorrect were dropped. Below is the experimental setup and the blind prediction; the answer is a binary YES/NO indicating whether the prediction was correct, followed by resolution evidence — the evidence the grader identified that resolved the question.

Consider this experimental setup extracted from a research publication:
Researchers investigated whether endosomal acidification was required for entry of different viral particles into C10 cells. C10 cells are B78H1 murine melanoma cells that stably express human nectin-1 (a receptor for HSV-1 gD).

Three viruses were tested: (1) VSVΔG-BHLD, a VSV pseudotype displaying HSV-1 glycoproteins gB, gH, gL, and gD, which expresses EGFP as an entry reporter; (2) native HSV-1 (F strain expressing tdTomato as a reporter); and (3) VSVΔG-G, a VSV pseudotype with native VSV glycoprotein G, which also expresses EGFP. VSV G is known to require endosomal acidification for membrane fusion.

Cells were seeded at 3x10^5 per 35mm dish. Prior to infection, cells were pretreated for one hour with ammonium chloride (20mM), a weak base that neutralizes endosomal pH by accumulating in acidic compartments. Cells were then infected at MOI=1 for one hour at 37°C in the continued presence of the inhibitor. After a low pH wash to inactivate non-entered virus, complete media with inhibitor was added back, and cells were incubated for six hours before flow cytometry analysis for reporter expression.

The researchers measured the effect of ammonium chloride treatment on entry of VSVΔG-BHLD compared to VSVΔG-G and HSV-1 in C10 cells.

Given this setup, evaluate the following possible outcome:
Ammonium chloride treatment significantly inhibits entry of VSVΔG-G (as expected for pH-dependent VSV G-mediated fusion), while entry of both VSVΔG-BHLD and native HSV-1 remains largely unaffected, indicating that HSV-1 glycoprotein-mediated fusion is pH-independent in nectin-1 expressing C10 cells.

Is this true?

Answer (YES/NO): NO